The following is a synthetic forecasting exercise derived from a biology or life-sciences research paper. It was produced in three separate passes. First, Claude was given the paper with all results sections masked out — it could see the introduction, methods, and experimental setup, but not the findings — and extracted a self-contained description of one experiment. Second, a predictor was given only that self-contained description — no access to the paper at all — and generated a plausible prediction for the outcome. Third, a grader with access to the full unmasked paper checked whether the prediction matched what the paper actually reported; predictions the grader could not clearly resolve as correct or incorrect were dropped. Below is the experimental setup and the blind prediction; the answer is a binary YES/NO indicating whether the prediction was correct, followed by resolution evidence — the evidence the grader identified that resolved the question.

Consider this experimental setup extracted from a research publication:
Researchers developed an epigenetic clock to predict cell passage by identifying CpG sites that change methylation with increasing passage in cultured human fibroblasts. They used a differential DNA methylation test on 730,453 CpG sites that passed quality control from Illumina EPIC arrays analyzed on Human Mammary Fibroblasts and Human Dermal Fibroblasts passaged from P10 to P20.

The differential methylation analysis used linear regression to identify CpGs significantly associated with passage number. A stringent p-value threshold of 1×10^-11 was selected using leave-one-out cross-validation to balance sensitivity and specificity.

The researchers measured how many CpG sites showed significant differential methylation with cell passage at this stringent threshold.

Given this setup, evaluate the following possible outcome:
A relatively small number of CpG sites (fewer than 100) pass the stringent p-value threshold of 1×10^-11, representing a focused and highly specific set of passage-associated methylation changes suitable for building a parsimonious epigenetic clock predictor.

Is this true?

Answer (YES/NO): NO